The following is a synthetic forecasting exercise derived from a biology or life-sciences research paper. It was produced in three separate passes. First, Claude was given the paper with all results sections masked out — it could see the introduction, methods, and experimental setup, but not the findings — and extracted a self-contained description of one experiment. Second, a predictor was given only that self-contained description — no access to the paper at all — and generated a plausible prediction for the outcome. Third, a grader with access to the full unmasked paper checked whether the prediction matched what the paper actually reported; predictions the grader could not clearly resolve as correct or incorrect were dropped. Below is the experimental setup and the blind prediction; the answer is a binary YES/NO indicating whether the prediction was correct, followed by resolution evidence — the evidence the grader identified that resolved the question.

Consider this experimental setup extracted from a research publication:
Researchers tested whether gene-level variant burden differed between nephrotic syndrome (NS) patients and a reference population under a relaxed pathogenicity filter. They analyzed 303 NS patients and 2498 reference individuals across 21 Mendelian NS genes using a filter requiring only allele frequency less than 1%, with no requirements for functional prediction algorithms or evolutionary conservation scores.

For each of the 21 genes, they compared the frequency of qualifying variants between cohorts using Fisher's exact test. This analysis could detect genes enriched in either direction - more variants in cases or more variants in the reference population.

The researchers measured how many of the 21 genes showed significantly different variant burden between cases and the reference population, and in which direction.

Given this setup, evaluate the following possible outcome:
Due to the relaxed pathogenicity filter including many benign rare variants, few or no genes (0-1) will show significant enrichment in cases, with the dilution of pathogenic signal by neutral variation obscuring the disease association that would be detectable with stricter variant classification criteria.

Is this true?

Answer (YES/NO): NO